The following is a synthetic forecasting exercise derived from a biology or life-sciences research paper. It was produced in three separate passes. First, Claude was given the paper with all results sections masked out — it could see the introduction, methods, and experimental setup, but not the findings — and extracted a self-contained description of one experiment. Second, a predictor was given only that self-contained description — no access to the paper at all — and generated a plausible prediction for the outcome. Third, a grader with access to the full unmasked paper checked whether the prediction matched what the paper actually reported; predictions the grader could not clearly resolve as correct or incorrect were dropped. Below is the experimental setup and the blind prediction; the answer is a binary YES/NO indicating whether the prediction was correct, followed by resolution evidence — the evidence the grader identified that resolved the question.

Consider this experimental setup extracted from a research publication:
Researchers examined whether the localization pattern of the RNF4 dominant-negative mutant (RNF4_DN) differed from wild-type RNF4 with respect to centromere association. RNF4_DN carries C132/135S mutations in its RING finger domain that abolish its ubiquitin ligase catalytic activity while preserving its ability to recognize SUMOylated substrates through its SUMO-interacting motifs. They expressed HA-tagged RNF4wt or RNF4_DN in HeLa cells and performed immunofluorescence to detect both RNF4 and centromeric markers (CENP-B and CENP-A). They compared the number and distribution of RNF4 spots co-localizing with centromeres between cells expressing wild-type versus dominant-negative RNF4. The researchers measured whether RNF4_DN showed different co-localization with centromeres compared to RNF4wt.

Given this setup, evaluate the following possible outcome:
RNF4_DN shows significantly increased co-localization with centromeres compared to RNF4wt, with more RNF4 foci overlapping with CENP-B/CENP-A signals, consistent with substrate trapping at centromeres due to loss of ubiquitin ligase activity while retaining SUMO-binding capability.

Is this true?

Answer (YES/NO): YES